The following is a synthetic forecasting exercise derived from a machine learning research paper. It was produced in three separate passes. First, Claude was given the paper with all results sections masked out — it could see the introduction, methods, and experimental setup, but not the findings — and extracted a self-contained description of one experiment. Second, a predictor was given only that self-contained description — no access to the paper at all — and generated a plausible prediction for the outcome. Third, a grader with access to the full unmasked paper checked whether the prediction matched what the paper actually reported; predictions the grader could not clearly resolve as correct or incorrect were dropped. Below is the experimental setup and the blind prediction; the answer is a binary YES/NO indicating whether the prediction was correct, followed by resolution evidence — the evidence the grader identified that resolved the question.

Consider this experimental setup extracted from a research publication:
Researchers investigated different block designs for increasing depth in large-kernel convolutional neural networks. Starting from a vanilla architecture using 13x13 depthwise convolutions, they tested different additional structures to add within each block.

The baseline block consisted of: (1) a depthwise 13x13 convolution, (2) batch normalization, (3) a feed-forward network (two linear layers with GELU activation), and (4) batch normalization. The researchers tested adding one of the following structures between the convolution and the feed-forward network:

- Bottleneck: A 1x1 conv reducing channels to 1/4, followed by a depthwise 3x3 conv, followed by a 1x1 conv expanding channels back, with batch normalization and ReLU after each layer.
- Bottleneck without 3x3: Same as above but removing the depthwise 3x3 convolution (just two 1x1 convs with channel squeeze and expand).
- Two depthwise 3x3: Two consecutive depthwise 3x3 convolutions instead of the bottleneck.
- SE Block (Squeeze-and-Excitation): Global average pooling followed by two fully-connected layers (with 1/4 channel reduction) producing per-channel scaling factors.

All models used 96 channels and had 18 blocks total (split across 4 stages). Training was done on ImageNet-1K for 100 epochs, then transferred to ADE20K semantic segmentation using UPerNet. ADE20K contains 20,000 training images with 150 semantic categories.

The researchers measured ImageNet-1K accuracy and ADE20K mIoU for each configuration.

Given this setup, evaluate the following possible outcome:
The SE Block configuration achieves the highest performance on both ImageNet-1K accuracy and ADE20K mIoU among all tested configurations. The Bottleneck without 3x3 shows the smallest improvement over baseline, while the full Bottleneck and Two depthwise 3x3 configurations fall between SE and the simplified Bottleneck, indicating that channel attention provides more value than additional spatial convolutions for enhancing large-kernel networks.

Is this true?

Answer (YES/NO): NO